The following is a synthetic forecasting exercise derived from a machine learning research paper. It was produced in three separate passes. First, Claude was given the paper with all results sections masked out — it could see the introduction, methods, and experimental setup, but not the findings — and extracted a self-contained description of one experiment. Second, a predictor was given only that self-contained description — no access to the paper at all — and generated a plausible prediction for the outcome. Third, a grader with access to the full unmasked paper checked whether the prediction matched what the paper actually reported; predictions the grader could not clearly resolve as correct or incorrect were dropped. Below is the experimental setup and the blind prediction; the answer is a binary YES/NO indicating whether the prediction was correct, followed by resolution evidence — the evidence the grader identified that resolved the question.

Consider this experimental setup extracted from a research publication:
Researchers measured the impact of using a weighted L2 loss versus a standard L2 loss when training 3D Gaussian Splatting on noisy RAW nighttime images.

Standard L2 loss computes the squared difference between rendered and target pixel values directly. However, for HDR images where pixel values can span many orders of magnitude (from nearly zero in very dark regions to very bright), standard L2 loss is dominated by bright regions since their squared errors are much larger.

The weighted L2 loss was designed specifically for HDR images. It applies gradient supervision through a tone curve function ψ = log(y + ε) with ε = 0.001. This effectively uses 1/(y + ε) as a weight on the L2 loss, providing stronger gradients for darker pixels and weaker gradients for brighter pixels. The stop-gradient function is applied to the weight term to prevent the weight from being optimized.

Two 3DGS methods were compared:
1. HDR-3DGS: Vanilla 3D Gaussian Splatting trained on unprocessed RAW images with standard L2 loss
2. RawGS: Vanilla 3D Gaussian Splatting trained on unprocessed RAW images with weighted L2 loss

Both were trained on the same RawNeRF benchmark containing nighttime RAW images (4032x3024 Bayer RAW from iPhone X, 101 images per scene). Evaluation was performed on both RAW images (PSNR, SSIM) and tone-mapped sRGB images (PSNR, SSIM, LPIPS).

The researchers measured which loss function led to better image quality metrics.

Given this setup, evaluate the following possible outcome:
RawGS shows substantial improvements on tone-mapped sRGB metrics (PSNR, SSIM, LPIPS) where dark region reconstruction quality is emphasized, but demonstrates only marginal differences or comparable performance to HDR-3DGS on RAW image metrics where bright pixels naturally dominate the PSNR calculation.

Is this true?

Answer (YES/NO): NO